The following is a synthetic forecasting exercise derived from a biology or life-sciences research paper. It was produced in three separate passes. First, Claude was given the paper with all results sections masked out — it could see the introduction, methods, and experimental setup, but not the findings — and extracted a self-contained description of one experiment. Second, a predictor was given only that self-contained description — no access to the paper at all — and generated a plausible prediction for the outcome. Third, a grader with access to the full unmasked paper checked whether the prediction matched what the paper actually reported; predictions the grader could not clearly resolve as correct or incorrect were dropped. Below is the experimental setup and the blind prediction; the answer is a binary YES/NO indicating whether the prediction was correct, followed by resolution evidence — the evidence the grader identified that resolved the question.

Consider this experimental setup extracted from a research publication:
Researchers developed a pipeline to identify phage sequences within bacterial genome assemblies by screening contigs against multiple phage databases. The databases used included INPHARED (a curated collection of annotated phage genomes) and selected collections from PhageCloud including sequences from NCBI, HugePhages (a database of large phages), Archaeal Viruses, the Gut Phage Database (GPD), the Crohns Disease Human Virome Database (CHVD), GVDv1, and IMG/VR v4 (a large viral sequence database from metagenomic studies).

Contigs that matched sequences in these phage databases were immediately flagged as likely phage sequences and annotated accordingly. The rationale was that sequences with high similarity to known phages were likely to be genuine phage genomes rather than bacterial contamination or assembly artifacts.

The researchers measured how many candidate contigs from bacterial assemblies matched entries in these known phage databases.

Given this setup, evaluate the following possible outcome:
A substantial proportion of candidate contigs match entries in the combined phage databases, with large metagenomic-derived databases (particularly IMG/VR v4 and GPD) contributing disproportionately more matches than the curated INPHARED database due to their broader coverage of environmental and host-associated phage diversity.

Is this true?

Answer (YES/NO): NO